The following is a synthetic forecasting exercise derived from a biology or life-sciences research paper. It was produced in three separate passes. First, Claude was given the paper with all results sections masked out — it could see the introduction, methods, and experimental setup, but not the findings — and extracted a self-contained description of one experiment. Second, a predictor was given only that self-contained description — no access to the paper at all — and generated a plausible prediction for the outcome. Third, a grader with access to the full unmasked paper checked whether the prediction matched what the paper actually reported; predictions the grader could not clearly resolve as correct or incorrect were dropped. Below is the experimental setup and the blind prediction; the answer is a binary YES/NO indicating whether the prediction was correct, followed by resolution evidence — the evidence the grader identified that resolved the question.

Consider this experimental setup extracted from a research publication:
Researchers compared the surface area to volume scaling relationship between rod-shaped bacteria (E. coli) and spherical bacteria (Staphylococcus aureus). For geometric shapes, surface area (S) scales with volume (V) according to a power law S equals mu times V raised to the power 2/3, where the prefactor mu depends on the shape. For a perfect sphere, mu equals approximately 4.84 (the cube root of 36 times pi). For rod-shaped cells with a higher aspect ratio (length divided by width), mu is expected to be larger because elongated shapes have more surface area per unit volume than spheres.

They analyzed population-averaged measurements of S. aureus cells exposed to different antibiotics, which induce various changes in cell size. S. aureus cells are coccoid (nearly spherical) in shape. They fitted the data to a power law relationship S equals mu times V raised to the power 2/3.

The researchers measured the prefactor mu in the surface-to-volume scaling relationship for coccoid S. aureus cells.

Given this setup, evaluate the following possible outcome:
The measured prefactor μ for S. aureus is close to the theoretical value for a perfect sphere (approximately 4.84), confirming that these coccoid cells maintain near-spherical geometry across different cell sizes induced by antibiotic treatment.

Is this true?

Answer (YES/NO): YES